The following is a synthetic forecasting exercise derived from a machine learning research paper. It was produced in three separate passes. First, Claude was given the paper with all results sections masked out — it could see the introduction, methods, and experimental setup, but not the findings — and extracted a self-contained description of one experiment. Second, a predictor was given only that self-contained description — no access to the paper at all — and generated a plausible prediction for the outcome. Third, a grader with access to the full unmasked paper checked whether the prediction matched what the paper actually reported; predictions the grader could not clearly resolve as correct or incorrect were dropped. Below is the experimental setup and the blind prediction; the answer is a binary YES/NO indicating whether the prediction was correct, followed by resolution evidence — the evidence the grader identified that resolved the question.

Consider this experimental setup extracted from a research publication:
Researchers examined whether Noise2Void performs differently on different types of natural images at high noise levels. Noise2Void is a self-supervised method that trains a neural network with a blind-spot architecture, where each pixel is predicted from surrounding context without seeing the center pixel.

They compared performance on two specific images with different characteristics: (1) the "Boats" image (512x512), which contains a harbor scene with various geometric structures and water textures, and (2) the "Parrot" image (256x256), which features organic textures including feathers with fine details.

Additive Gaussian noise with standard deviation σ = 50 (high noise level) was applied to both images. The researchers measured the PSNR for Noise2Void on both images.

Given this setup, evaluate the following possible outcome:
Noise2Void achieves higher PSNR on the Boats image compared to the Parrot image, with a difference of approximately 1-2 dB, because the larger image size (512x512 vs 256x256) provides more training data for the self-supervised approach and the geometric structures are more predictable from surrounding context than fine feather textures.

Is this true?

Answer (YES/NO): NO